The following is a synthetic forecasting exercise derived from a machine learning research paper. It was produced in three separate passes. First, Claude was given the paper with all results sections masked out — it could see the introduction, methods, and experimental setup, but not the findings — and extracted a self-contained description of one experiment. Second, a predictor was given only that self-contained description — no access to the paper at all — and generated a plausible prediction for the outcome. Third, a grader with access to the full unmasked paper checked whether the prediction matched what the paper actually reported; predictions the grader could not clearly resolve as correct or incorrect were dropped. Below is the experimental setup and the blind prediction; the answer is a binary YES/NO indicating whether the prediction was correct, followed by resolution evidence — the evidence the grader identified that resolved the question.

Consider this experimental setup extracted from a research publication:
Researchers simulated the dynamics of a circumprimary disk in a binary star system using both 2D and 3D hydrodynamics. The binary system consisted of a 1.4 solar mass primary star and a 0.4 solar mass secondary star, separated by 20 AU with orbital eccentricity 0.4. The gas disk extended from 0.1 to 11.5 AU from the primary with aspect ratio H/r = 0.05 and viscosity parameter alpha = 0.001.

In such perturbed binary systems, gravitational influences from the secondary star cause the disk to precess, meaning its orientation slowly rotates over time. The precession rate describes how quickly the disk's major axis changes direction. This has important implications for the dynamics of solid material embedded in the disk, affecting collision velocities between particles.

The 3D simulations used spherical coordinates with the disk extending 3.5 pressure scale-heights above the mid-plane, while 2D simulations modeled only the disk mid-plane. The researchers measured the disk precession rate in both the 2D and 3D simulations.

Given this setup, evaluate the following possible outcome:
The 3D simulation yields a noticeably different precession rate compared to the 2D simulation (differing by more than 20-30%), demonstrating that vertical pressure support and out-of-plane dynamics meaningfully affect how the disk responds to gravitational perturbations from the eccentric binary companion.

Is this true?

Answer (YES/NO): YES